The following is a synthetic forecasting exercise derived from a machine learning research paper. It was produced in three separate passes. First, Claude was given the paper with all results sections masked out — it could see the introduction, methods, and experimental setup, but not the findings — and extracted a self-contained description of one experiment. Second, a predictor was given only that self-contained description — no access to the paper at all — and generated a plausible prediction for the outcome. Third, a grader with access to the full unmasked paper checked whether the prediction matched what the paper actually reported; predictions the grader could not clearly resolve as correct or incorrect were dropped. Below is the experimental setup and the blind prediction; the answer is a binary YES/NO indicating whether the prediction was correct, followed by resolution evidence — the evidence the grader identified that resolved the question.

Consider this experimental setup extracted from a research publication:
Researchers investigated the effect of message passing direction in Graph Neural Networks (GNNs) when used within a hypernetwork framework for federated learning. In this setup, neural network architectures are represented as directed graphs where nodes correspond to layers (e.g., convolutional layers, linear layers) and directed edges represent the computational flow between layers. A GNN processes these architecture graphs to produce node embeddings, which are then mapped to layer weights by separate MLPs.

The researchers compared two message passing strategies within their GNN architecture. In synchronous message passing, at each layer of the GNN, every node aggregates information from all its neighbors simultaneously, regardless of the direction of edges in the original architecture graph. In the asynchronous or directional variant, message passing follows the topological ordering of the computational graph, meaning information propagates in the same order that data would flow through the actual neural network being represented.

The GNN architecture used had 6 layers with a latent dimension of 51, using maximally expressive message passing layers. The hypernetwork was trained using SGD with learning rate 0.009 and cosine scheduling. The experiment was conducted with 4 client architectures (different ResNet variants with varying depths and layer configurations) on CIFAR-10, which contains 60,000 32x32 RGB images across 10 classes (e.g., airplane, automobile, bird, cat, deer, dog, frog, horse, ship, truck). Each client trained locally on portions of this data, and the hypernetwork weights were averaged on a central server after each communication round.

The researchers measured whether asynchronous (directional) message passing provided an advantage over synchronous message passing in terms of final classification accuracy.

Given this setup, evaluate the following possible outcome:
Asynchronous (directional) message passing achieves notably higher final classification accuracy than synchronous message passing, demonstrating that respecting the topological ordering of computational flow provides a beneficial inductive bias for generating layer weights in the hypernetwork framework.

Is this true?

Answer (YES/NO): NO